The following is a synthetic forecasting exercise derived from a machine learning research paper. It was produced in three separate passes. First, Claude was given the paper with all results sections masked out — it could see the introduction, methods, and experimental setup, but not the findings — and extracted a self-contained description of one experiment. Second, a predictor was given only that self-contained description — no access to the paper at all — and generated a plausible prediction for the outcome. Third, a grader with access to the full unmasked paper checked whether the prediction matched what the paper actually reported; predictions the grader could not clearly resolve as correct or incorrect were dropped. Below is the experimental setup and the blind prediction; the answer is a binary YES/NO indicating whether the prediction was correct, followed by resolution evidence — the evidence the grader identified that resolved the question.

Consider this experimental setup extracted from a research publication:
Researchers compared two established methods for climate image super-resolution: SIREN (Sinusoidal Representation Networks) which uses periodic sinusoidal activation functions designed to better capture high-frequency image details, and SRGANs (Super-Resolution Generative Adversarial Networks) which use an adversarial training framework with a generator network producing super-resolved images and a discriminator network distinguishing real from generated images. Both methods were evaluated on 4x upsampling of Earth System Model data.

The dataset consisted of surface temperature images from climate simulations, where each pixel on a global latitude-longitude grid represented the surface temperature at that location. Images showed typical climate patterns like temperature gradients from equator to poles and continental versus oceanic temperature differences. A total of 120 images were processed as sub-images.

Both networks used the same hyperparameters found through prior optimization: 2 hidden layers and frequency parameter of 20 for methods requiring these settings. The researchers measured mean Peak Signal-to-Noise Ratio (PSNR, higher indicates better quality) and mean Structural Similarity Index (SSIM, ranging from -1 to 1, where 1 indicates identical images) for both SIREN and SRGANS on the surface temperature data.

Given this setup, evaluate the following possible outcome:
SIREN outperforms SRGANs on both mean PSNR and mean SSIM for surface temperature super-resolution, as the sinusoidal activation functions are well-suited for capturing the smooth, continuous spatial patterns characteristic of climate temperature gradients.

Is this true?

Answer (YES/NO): NO